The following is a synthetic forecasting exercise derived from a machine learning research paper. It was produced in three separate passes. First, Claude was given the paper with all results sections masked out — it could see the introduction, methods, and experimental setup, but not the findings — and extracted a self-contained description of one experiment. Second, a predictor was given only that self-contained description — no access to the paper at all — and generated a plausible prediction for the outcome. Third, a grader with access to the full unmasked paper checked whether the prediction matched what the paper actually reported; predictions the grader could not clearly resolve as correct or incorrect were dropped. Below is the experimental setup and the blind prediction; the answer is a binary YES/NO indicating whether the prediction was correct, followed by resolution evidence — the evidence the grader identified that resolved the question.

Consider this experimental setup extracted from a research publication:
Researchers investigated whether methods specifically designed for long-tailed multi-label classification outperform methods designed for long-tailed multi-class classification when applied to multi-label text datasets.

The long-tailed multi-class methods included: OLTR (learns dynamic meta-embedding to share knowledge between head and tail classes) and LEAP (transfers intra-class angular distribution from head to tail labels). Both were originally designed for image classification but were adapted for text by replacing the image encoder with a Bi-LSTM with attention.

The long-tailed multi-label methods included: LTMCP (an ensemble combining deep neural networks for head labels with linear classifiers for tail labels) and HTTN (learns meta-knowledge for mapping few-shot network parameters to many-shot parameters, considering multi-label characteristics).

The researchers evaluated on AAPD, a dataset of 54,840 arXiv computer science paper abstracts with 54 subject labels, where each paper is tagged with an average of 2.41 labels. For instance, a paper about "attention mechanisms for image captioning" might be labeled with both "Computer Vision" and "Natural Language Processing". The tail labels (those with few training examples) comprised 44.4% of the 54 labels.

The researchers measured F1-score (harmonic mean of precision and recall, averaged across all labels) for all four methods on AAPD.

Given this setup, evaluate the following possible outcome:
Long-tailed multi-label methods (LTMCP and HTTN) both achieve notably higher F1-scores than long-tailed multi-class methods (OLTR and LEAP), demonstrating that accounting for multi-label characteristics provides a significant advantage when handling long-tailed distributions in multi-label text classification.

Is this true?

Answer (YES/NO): NO